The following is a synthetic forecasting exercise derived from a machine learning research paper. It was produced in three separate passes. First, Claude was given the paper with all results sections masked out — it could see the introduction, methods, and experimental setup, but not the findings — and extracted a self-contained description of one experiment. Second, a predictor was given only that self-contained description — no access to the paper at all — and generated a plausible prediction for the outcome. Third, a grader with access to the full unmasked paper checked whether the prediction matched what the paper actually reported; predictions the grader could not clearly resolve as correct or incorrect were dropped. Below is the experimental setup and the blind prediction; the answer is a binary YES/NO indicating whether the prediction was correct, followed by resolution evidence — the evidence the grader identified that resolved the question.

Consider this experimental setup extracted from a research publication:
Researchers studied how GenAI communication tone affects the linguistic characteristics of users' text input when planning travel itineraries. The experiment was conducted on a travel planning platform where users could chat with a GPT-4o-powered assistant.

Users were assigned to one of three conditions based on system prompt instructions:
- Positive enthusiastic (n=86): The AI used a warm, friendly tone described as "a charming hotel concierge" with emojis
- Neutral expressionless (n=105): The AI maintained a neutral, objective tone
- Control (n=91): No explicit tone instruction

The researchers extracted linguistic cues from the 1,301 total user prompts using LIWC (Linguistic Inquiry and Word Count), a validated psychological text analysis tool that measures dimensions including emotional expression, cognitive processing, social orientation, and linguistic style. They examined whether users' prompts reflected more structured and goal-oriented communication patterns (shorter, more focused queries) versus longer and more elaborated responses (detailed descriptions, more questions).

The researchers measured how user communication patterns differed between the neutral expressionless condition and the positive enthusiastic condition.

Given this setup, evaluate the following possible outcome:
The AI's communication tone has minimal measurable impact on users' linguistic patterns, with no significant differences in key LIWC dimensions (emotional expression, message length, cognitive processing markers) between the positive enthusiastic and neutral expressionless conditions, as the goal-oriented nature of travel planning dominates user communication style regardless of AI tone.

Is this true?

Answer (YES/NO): NO